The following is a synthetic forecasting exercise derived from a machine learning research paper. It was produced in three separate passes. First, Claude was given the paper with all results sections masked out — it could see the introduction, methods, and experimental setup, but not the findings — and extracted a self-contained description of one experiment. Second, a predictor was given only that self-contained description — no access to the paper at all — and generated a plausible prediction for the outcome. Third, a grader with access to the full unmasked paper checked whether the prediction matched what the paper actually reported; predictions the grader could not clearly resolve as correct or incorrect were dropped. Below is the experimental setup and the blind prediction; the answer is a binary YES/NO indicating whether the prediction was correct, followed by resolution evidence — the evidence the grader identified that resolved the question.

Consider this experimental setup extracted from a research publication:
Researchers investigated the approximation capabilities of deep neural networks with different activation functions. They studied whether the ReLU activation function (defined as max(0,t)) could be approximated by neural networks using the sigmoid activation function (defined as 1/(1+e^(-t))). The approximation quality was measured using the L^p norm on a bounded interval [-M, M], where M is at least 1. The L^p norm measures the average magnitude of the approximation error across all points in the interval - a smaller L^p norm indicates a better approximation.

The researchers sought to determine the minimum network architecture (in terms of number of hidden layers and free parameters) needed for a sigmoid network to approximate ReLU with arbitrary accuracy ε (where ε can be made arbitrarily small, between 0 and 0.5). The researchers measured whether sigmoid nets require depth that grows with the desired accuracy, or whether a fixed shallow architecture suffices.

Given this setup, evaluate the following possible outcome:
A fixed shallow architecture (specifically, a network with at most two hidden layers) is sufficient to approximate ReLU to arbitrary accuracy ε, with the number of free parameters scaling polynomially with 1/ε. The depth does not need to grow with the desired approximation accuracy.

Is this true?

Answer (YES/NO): NO